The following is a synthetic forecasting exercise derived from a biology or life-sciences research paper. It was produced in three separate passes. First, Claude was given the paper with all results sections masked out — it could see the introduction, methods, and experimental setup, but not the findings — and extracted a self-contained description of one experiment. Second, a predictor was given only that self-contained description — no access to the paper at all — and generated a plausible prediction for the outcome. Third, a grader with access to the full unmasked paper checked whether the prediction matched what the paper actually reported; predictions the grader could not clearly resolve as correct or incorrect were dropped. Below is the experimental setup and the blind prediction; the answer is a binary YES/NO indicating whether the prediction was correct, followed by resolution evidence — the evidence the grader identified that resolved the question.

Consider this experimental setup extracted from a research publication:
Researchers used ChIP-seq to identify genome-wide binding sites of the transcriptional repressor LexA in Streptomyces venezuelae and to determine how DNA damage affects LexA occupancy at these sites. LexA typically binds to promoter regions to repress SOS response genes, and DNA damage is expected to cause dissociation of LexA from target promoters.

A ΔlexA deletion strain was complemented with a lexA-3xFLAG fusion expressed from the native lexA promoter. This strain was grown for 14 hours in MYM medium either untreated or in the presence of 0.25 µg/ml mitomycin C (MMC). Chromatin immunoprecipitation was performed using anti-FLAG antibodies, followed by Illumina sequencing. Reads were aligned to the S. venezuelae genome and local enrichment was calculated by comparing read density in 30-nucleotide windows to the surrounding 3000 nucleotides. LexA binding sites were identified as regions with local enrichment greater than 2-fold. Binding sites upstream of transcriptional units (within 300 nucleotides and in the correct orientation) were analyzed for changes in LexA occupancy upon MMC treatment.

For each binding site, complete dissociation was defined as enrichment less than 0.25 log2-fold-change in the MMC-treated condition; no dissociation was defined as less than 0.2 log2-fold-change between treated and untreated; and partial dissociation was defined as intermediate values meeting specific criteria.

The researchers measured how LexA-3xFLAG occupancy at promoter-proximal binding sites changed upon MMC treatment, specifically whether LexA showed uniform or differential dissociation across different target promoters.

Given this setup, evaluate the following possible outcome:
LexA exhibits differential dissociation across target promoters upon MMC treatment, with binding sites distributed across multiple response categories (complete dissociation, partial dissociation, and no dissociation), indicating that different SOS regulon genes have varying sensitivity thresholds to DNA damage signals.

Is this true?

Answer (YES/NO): YES